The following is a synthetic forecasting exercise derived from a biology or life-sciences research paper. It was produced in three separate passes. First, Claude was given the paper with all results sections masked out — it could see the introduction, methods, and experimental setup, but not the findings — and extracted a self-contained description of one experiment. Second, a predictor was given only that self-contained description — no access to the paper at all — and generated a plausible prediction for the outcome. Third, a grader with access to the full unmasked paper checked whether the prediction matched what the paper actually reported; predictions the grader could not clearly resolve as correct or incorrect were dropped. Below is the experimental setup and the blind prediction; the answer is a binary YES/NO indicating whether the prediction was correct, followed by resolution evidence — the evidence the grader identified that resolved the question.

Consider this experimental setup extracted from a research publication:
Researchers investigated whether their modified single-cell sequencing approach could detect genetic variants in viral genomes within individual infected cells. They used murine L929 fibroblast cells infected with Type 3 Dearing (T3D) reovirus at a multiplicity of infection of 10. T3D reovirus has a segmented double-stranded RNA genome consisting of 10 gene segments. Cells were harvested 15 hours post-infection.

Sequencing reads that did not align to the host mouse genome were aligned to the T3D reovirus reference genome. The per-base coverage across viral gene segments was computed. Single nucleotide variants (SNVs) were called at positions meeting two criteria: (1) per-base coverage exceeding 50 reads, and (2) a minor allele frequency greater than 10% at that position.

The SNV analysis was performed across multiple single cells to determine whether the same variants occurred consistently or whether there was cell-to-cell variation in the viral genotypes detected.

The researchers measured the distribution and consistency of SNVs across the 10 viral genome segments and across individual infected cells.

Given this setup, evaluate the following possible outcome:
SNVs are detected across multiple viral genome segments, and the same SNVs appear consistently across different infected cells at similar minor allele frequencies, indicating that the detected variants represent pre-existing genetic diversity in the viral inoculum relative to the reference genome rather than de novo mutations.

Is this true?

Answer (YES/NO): NO